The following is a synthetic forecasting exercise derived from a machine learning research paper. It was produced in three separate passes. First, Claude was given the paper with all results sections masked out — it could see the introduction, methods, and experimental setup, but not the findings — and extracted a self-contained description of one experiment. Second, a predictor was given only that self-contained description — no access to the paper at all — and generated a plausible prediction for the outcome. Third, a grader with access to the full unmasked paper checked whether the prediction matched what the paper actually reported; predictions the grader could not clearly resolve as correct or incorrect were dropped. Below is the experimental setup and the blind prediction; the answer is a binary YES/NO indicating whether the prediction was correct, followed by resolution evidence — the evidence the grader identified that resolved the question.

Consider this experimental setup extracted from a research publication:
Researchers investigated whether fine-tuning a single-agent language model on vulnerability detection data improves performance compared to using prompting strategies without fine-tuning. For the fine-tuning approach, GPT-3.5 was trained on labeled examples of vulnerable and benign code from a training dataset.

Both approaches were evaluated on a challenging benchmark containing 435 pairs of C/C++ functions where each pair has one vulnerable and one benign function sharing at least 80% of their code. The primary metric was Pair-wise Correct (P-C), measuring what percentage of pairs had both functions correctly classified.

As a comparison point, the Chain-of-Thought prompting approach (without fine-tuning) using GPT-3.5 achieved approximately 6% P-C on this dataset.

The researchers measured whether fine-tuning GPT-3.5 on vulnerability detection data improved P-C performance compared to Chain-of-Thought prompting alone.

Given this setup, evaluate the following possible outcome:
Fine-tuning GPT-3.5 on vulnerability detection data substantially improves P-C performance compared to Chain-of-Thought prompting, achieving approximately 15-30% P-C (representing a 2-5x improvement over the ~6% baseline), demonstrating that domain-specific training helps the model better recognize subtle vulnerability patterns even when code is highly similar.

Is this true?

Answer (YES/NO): NO